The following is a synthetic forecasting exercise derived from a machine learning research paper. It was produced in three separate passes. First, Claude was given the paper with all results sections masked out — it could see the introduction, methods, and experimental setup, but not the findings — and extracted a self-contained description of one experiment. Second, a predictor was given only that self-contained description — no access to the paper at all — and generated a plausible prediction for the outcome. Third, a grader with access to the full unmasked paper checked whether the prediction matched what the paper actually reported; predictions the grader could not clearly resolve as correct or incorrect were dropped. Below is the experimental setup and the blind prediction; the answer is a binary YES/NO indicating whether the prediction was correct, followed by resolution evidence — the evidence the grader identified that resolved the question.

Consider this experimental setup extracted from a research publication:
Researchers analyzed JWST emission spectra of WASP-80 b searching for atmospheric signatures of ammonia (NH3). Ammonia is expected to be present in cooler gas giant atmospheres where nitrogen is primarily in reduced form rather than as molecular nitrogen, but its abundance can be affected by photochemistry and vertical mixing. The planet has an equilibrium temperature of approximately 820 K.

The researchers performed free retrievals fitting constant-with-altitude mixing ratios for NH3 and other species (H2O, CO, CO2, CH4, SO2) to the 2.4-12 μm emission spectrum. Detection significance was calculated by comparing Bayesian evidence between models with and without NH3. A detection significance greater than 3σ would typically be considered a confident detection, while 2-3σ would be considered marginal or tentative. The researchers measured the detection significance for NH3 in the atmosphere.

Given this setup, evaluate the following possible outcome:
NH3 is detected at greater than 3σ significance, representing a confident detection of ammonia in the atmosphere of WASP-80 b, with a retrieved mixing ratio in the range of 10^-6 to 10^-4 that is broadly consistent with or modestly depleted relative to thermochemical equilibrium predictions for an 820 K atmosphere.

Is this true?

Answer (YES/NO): NO